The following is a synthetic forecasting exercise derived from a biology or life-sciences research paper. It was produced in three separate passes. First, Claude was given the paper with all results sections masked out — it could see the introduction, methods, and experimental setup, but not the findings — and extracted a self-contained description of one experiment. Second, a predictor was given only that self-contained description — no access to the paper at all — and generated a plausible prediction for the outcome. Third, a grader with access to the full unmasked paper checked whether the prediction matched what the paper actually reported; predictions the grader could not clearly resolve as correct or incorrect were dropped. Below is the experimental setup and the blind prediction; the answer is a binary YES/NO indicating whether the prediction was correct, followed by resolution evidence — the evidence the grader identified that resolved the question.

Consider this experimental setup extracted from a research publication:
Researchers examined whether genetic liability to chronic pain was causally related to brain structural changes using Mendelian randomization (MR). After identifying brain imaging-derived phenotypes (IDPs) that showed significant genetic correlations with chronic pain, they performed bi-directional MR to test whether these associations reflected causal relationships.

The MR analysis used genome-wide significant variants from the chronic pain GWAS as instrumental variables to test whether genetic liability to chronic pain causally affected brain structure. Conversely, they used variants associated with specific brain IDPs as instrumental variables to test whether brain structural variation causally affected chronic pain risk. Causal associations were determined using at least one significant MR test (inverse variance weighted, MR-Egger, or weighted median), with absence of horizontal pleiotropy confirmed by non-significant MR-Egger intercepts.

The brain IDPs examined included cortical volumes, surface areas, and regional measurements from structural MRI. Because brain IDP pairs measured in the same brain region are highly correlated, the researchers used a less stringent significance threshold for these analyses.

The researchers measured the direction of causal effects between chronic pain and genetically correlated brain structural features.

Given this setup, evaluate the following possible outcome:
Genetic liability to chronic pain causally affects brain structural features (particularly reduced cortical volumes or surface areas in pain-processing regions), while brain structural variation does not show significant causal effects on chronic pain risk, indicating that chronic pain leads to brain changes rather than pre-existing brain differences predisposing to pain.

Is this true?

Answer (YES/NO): NO